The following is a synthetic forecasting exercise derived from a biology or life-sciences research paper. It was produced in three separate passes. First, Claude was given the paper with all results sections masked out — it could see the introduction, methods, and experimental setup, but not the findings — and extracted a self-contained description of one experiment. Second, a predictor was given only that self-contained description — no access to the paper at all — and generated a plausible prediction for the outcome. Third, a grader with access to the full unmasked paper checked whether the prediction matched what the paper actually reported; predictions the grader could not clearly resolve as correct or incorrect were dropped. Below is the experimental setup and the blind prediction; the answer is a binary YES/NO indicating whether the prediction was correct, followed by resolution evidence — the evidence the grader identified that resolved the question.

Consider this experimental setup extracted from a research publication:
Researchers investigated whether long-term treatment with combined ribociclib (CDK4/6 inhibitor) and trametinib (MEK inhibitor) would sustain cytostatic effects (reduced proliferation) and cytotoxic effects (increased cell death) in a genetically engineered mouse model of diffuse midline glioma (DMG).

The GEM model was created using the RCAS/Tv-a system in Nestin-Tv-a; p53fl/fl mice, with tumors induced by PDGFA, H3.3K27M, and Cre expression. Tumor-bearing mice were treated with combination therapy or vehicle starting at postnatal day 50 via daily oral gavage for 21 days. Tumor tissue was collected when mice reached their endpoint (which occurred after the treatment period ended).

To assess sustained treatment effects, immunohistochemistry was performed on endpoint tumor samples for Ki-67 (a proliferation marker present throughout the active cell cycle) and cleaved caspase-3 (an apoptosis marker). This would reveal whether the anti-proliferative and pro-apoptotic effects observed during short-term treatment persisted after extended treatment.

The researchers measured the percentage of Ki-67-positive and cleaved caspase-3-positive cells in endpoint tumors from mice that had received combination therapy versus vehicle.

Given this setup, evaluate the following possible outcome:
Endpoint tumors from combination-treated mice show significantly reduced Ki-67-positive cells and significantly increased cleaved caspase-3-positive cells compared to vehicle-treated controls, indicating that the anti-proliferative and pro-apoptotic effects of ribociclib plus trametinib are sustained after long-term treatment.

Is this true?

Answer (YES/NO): NO